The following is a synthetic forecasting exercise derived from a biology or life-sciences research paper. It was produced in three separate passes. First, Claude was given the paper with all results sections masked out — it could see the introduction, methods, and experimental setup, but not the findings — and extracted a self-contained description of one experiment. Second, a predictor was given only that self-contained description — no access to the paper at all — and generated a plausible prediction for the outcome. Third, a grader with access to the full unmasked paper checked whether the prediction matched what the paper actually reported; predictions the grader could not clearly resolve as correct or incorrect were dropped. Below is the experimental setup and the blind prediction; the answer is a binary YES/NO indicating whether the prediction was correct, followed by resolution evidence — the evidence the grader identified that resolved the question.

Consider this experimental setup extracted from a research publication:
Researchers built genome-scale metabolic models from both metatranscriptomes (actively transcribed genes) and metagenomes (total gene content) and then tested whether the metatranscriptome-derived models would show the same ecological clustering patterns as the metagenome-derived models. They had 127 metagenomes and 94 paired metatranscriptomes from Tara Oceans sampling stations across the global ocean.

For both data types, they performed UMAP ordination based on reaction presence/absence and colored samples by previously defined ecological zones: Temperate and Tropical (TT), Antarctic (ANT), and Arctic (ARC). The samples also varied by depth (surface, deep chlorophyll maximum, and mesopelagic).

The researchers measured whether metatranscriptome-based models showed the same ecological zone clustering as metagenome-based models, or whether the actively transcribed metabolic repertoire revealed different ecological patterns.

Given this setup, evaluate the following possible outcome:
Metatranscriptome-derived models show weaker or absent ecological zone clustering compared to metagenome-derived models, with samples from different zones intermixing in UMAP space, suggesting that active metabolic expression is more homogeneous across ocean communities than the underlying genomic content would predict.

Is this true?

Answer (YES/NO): NO